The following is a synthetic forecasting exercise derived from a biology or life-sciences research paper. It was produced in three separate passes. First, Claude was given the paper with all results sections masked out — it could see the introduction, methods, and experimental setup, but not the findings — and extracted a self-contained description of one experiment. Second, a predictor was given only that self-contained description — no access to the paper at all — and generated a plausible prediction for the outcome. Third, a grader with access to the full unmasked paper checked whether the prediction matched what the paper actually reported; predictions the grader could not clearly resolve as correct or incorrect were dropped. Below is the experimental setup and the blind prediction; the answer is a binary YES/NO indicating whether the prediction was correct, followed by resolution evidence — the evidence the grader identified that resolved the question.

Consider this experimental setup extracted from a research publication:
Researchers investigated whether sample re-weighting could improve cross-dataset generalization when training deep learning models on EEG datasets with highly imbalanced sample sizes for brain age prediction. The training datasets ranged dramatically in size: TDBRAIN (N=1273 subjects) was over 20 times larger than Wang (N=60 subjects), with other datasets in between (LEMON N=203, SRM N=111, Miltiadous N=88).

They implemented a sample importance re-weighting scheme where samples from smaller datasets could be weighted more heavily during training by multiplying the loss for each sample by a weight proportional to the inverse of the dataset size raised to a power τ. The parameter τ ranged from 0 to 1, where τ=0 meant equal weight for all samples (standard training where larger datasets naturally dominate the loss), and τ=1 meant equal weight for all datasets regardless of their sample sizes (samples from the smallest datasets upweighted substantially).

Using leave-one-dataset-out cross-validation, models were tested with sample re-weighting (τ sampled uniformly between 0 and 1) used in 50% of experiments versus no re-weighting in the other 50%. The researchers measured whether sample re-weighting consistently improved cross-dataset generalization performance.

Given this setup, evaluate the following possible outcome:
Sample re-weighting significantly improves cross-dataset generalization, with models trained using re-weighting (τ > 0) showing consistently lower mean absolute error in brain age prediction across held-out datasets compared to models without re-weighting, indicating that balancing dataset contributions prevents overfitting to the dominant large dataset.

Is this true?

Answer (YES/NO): NO